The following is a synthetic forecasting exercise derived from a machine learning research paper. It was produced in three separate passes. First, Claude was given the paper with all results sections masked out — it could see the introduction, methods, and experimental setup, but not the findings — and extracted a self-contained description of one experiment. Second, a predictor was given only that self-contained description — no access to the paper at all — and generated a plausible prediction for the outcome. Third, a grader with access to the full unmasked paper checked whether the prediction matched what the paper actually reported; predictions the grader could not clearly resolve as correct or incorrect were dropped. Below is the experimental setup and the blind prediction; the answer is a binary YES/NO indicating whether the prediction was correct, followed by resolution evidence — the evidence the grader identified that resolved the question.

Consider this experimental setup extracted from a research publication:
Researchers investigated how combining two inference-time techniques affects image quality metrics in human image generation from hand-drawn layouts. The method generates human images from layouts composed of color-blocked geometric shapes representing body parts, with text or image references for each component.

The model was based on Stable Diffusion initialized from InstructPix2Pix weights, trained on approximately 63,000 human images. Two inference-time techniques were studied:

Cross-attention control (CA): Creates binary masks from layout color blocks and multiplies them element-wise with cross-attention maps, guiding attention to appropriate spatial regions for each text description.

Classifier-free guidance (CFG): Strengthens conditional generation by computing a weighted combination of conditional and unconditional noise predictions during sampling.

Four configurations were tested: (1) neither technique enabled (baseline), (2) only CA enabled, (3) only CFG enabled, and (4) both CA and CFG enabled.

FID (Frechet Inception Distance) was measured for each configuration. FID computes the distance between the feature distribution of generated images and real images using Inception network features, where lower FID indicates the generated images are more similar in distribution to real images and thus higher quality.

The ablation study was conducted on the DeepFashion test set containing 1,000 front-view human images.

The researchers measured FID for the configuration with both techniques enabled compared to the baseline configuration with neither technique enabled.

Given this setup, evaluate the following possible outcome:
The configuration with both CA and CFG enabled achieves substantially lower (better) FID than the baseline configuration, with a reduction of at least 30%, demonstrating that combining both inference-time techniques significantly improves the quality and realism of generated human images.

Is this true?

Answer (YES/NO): NO